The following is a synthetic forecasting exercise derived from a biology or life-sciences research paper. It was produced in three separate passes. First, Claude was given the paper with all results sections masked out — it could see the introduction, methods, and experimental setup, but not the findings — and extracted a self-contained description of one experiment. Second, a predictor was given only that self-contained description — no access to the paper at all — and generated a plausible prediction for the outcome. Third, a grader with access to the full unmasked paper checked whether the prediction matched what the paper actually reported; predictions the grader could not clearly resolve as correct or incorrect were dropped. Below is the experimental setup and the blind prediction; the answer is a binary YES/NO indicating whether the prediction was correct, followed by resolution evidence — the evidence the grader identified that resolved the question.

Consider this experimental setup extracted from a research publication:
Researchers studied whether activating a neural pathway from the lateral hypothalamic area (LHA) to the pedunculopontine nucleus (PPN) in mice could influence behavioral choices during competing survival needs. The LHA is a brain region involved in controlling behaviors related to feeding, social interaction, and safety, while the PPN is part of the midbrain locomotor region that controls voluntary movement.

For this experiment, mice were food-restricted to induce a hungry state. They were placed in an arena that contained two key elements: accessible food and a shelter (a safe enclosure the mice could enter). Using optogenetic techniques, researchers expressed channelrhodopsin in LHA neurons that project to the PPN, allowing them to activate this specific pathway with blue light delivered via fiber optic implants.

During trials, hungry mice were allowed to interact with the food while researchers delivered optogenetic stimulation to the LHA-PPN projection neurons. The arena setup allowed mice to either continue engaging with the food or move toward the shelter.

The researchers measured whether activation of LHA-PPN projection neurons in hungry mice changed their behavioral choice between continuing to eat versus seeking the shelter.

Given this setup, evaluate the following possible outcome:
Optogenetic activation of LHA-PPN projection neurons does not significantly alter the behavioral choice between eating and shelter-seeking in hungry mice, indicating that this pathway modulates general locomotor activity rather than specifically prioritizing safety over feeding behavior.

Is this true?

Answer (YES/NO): NO